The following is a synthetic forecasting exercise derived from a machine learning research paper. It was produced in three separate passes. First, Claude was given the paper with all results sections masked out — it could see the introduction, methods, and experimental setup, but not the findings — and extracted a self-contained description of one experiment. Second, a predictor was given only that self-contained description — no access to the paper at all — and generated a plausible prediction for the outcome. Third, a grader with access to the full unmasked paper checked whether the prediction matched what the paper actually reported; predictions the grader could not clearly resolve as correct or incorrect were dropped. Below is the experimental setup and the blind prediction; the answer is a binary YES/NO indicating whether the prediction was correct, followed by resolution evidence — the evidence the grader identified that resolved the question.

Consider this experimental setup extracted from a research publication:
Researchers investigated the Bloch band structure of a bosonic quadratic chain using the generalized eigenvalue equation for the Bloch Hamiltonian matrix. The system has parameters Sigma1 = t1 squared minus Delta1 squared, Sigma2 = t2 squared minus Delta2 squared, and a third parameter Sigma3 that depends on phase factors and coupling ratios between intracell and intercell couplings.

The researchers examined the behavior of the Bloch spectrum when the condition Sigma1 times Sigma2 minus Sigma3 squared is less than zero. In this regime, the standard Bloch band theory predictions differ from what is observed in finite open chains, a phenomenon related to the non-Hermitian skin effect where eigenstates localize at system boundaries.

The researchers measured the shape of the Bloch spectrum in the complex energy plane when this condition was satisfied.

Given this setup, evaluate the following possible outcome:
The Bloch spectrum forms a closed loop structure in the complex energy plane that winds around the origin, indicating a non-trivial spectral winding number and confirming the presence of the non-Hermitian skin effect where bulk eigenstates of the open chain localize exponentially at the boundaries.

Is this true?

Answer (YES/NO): YES